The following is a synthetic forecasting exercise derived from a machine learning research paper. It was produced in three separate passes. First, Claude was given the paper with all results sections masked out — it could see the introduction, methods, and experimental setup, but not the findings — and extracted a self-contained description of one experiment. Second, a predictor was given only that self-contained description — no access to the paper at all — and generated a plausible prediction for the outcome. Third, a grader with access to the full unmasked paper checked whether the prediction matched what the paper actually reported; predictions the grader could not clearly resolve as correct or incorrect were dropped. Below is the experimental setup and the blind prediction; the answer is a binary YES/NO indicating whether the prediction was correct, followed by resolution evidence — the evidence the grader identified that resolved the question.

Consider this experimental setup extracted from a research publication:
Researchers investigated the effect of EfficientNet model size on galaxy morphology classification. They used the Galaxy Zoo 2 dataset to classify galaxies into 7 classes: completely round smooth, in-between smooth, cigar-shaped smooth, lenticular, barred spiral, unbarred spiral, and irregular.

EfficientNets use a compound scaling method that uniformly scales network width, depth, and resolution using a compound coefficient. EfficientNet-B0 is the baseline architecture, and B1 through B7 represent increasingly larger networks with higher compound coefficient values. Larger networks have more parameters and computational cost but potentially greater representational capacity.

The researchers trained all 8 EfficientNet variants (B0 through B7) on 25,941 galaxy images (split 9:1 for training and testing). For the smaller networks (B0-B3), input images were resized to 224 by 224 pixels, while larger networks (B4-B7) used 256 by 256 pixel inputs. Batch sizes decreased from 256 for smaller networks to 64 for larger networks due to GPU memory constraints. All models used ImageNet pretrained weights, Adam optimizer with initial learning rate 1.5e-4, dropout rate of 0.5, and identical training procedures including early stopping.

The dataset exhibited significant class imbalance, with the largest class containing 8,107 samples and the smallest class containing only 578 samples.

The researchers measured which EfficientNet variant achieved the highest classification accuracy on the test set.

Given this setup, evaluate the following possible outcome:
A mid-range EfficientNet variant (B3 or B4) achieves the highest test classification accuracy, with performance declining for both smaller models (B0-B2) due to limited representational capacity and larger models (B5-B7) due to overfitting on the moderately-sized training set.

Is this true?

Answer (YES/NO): NO